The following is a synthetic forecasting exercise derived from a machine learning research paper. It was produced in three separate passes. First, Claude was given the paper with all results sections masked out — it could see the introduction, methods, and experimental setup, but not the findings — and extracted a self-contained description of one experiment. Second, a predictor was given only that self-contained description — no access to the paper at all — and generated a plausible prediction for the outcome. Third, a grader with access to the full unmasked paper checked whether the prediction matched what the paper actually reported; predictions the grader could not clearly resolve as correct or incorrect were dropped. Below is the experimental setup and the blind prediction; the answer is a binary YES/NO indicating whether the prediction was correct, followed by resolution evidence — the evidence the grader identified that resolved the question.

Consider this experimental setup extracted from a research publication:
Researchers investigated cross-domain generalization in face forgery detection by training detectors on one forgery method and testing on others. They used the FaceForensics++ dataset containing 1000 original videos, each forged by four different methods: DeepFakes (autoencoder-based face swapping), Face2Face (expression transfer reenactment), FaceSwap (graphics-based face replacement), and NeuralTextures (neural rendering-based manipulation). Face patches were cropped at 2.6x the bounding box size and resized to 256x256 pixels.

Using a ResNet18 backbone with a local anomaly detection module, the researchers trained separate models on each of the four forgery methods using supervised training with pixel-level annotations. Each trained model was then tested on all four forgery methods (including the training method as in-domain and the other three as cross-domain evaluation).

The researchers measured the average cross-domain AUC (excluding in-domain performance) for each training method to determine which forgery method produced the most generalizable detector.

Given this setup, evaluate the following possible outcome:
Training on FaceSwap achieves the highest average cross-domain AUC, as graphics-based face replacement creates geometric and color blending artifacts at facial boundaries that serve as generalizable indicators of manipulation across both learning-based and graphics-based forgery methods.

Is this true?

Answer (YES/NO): YES